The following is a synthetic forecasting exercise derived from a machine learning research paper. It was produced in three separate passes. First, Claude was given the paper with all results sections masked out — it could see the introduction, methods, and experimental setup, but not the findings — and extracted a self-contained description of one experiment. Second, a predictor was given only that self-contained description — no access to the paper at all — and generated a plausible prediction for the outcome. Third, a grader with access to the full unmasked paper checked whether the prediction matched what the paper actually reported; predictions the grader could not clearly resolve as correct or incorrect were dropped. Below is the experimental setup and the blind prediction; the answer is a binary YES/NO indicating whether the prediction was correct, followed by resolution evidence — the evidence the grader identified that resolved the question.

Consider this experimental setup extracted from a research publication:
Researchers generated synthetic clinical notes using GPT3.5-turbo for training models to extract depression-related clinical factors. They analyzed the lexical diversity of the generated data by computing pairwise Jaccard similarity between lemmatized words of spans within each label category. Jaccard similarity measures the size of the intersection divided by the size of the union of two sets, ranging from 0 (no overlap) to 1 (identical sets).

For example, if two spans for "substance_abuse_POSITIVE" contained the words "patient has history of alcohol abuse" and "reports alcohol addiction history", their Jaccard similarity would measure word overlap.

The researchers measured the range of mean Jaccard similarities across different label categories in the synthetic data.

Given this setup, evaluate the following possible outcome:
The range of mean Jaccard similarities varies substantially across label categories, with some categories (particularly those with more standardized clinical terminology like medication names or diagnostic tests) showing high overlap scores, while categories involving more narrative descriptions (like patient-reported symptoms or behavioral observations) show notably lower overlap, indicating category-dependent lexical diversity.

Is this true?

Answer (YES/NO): NO